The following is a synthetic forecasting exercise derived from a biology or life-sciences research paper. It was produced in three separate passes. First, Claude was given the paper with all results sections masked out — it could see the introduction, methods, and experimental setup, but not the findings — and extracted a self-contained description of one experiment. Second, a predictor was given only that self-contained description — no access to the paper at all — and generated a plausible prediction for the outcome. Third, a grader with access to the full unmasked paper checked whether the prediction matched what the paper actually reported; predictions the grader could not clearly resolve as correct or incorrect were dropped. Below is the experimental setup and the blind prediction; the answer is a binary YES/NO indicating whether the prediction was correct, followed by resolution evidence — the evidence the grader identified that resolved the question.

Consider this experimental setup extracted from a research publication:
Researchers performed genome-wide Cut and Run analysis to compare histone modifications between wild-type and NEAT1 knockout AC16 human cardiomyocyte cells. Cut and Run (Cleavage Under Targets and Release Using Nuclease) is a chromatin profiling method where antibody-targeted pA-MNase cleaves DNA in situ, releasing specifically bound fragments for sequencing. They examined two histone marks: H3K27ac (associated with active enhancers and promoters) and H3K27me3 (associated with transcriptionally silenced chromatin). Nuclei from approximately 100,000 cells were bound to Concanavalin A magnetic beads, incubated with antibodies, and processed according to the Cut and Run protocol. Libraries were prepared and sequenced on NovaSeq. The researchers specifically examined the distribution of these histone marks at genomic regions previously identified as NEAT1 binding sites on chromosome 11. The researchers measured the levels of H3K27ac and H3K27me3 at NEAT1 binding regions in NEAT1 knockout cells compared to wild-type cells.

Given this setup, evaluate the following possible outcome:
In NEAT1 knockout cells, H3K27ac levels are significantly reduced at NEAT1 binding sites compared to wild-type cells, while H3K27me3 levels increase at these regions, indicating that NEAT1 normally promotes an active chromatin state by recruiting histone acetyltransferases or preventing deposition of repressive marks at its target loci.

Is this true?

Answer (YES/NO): YES